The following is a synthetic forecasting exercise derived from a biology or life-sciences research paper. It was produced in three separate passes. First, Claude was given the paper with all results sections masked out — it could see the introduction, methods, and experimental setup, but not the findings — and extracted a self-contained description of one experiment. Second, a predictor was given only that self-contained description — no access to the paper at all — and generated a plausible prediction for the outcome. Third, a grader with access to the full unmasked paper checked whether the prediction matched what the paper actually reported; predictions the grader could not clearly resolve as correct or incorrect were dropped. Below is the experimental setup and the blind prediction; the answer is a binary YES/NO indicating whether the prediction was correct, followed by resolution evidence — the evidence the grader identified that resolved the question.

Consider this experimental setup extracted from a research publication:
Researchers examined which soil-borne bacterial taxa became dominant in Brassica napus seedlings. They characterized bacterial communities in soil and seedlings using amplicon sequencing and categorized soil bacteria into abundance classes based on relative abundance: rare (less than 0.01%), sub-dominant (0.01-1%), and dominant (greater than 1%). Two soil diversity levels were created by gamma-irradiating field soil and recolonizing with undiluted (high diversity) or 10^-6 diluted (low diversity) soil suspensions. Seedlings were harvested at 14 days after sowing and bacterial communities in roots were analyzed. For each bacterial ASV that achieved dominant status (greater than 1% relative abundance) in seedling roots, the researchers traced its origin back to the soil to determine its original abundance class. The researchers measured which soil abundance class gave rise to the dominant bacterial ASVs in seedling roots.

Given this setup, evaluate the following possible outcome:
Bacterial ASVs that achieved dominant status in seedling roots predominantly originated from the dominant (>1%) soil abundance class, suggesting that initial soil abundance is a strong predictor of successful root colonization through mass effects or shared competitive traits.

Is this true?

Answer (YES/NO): NO